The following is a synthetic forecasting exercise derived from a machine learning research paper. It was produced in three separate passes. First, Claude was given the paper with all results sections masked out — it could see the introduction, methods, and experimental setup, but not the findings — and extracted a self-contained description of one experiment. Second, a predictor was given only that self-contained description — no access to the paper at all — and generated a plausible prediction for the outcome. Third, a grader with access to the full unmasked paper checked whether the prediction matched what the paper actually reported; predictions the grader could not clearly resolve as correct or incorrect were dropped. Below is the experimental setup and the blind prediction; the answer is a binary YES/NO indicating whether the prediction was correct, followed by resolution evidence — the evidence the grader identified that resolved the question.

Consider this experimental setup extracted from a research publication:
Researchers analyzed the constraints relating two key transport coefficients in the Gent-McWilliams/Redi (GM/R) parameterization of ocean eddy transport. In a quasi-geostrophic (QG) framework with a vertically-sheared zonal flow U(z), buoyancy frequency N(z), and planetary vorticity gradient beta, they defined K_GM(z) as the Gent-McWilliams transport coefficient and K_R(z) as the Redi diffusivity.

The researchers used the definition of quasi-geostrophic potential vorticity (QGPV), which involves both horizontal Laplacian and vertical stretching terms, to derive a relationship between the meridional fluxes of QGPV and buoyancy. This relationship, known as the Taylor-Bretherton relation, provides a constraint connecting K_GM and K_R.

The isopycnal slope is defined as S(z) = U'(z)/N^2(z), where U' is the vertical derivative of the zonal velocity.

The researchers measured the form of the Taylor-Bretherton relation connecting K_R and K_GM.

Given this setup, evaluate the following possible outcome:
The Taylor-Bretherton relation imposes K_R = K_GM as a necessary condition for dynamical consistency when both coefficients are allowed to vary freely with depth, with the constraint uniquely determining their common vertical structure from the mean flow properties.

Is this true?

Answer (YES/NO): NO